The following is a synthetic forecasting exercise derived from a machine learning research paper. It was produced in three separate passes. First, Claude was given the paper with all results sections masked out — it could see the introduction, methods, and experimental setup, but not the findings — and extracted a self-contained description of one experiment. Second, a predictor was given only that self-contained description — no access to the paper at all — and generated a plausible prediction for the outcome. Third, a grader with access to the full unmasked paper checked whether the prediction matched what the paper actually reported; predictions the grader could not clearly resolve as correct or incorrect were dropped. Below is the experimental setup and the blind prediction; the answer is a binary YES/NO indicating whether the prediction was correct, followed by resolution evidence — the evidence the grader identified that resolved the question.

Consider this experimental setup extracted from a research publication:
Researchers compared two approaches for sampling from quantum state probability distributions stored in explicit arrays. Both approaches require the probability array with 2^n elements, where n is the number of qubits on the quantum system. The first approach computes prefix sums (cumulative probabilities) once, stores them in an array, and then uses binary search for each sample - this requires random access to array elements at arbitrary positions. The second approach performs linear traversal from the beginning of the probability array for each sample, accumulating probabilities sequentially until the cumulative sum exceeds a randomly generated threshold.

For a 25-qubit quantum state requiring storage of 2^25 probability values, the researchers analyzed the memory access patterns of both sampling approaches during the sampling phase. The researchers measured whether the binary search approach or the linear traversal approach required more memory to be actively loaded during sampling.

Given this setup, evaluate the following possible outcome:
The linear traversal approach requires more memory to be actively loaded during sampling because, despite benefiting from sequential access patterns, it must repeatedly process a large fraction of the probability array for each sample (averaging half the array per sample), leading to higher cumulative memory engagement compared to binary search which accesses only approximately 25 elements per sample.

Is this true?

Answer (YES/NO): NO